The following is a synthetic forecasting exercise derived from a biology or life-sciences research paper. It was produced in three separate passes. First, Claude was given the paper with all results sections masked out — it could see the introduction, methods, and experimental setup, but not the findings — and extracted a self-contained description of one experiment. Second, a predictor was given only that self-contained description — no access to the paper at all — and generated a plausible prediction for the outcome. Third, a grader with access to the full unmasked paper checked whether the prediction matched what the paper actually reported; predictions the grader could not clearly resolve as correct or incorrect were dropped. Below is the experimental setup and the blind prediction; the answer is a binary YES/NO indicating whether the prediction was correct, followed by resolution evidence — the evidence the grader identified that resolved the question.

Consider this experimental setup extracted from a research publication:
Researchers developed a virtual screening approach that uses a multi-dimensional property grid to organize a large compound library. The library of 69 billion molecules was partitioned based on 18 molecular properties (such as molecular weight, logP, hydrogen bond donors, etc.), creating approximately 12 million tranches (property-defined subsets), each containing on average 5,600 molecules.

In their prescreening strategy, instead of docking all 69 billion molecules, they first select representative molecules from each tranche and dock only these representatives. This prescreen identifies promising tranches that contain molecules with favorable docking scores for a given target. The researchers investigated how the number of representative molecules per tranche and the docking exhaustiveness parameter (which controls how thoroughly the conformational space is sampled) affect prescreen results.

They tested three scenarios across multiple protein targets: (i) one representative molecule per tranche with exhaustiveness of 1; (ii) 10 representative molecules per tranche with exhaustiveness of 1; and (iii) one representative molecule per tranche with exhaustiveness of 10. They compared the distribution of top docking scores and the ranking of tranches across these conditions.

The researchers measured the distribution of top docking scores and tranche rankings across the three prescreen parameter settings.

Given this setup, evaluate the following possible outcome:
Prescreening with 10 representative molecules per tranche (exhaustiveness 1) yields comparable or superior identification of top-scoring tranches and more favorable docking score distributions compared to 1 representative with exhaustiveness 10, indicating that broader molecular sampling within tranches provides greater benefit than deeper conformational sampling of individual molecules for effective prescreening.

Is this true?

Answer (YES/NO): NO